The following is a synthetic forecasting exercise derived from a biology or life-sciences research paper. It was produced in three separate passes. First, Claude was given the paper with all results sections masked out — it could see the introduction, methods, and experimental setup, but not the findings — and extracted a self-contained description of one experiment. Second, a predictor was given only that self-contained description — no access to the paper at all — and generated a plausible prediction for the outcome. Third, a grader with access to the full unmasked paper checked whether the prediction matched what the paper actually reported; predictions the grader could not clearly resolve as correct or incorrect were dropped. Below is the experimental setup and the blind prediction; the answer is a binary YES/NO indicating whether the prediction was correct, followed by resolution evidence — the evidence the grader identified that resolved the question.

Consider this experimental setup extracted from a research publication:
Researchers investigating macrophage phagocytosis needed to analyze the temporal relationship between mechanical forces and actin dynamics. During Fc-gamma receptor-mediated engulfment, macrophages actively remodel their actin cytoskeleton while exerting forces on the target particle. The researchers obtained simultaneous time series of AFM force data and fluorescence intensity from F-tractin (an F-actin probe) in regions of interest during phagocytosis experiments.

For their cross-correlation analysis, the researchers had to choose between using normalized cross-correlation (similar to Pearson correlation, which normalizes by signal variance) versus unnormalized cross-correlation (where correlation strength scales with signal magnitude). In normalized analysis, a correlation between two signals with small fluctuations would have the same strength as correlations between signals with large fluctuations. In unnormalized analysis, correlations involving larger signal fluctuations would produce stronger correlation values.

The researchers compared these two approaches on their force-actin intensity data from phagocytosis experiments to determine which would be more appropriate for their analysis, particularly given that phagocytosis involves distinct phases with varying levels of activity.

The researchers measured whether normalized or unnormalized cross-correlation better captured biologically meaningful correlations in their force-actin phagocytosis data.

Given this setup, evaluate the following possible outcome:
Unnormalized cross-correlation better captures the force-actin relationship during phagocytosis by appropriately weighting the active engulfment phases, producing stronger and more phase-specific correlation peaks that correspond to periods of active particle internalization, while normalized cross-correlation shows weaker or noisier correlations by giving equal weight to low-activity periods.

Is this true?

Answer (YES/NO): YES